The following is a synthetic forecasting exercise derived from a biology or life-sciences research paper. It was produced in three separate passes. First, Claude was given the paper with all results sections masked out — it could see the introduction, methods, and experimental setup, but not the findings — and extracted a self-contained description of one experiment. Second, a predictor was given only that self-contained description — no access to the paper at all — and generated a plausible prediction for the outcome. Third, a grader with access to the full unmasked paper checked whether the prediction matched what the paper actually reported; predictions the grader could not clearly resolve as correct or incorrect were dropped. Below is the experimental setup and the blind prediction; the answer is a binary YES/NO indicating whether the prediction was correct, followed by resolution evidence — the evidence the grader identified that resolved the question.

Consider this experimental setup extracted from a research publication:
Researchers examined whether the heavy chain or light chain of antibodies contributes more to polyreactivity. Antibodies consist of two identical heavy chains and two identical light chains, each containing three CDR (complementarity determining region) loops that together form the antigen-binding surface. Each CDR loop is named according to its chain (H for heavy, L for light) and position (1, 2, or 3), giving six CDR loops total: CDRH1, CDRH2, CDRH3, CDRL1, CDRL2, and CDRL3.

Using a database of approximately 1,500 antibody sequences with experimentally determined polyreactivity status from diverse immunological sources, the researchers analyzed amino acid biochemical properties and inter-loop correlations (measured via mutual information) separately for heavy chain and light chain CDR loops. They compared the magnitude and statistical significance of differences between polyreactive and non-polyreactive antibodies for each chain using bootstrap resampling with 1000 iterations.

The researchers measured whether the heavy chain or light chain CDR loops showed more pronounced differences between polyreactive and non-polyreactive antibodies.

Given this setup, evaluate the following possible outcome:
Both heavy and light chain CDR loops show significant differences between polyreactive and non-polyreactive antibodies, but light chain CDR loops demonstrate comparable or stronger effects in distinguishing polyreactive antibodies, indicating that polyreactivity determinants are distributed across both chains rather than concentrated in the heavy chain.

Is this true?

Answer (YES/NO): NO